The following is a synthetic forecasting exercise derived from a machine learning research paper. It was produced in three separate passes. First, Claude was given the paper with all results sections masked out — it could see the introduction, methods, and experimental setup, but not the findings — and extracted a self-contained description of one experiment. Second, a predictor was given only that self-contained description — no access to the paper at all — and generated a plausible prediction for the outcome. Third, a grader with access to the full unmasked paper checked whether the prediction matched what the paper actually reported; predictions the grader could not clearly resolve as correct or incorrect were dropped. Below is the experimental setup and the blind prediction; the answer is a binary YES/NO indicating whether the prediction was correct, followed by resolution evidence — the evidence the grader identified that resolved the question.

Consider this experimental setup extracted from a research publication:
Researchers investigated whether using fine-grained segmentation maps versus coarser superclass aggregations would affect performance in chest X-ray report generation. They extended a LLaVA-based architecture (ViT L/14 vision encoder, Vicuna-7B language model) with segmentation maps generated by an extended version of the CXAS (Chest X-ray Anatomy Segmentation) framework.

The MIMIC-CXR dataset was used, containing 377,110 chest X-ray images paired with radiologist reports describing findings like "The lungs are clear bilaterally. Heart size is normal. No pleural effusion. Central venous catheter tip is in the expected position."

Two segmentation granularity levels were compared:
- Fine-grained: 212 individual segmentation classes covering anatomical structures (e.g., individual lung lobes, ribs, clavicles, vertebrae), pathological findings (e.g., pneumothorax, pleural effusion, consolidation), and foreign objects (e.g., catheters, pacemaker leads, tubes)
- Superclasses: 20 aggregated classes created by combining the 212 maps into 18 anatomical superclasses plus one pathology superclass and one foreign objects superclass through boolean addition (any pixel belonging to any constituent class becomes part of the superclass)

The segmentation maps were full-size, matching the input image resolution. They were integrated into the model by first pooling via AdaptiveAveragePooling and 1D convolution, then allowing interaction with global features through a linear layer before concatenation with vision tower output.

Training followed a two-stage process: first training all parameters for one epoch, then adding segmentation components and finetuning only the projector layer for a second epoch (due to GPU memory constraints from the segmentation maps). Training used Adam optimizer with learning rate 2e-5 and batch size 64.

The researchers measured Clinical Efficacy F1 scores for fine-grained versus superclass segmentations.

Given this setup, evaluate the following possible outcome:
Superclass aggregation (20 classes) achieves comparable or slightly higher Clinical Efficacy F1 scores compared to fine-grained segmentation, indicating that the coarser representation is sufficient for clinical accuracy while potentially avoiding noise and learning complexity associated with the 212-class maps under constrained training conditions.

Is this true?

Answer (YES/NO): YES